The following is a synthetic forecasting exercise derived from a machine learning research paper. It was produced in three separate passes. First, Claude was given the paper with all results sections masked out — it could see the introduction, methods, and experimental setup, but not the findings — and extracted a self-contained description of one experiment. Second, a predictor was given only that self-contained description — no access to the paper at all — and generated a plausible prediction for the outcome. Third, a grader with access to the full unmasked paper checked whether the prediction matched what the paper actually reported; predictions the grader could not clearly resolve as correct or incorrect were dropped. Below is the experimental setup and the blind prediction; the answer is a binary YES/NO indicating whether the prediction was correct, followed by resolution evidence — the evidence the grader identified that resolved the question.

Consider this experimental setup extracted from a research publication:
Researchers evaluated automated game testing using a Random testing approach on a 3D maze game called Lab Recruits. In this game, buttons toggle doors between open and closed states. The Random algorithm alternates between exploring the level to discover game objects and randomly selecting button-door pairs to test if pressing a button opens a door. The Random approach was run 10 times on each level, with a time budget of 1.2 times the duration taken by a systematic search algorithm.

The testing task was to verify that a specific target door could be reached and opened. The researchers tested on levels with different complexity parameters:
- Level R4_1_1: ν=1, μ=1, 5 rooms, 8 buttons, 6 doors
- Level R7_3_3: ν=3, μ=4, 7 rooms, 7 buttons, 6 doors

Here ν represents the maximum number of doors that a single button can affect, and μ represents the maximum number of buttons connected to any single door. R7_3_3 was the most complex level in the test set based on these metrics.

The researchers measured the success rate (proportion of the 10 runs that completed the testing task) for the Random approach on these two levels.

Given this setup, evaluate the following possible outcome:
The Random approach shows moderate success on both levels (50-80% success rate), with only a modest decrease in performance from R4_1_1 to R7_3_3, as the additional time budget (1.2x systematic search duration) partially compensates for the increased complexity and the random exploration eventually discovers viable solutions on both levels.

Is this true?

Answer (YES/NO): NO